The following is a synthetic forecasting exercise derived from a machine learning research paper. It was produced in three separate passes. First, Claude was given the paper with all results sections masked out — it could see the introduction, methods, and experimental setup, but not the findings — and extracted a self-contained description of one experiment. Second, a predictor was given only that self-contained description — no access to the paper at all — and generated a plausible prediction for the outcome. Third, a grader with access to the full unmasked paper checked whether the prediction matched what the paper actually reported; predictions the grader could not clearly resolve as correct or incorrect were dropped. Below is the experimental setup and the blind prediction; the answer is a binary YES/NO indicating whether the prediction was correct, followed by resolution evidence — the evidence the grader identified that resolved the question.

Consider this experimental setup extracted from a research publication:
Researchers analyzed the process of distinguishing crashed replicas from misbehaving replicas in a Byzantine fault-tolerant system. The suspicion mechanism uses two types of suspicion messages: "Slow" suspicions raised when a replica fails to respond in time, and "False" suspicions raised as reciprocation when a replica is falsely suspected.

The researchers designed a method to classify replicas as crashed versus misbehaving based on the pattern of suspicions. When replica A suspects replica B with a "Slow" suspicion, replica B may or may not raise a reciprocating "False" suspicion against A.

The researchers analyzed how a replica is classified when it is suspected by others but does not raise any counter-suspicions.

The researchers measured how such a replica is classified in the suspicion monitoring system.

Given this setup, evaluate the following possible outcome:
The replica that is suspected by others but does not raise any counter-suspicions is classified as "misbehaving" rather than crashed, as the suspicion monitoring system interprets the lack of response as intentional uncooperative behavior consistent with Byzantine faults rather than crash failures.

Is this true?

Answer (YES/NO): NO